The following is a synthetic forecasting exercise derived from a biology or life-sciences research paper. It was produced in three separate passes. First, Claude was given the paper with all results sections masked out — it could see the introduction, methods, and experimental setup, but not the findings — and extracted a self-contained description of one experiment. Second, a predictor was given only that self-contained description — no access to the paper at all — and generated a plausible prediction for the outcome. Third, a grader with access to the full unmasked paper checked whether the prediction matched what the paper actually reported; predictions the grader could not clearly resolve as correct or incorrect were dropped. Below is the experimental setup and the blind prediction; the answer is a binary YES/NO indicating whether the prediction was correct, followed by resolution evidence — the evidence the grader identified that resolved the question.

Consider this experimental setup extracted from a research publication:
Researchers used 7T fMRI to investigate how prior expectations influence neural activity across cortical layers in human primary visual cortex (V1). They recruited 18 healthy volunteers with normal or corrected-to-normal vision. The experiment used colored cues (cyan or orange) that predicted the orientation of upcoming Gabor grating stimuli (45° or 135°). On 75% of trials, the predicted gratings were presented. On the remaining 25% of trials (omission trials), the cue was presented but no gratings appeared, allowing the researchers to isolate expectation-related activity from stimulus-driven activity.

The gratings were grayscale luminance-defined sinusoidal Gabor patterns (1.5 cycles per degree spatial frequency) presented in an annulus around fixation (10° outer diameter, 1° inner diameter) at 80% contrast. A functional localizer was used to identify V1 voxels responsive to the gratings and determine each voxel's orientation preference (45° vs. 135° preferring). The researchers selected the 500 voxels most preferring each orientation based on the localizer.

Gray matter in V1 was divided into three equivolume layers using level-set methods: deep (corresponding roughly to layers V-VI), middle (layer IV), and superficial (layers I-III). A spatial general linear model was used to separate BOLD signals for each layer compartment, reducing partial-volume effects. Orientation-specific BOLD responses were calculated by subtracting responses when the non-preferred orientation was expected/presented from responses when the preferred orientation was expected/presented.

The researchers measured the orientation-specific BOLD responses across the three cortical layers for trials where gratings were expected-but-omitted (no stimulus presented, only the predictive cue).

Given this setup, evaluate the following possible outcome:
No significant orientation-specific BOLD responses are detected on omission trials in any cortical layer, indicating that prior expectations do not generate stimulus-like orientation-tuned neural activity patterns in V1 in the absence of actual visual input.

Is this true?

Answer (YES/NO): NO